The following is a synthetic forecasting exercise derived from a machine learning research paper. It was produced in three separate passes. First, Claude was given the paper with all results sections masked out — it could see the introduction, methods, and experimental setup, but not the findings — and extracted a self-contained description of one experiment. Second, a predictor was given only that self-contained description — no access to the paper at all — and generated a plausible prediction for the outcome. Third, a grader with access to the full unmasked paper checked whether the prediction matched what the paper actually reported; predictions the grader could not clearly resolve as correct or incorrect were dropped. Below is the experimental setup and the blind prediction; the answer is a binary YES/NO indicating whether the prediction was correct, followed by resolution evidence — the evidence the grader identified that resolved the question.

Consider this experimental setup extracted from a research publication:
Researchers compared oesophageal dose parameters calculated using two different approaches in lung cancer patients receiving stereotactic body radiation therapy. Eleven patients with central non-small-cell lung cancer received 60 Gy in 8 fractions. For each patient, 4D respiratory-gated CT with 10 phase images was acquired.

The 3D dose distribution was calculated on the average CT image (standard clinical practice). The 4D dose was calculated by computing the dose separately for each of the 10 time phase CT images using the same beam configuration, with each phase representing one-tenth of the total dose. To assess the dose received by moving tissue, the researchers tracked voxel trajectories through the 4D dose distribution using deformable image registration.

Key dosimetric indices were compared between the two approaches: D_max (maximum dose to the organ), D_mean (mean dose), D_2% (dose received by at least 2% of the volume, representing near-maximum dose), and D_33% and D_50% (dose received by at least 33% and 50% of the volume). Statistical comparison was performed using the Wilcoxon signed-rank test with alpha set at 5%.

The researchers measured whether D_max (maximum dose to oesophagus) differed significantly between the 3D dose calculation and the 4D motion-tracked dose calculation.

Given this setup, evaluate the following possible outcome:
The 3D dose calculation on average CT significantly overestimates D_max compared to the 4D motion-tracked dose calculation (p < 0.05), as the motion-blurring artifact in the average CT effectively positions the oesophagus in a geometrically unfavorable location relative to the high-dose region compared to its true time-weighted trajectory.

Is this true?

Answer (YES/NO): NO